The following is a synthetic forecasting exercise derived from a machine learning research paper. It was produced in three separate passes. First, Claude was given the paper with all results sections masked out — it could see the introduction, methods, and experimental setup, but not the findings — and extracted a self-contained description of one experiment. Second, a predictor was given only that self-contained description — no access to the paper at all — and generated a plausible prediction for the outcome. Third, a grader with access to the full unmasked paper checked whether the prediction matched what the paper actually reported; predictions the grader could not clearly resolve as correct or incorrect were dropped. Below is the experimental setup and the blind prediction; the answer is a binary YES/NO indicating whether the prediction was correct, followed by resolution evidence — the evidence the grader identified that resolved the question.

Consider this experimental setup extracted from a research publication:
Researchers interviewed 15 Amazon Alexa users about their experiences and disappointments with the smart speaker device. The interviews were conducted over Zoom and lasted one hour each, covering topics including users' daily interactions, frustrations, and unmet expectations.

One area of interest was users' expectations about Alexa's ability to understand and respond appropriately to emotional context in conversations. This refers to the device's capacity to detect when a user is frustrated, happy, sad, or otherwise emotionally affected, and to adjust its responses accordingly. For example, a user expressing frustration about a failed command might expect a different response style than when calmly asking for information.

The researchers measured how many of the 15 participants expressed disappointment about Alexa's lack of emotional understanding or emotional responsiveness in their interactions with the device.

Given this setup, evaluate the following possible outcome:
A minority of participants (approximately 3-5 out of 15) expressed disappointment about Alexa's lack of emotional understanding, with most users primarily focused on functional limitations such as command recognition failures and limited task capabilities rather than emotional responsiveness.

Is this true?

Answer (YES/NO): YES